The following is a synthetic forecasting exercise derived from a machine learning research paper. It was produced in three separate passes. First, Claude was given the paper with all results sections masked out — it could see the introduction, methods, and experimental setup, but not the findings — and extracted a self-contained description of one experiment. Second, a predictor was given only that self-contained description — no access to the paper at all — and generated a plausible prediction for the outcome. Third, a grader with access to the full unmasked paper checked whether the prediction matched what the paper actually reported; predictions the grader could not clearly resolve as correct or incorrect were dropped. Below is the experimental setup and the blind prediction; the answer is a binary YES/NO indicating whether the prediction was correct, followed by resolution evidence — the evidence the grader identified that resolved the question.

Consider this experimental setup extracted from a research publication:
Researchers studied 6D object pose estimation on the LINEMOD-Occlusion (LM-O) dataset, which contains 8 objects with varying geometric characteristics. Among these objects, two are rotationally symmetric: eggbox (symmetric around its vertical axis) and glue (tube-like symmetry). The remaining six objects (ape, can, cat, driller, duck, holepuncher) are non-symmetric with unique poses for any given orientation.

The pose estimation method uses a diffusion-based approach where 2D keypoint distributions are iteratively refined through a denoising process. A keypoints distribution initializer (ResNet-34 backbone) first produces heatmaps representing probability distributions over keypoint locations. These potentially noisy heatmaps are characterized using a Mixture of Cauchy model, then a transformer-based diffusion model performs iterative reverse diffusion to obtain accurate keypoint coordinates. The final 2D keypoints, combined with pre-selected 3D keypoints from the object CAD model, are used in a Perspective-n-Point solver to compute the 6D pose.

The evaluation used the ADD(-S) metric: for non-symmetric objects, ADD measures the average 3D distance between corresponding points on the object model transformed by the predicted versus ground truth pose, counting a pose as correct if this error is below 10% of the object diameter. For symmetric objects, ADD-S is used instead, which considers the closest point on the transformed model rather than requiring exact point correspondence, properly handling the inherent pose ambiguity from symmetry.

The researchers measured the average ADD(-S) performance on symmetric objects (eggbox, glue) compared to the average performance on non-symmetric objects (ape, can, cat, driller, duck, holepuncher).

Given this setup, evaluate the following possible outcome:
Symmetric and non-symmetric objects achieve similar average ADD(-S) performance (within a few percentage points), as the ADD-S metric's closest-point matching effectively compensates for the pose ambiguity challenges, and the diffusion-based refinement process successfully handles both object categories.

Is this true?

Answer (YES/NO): YES